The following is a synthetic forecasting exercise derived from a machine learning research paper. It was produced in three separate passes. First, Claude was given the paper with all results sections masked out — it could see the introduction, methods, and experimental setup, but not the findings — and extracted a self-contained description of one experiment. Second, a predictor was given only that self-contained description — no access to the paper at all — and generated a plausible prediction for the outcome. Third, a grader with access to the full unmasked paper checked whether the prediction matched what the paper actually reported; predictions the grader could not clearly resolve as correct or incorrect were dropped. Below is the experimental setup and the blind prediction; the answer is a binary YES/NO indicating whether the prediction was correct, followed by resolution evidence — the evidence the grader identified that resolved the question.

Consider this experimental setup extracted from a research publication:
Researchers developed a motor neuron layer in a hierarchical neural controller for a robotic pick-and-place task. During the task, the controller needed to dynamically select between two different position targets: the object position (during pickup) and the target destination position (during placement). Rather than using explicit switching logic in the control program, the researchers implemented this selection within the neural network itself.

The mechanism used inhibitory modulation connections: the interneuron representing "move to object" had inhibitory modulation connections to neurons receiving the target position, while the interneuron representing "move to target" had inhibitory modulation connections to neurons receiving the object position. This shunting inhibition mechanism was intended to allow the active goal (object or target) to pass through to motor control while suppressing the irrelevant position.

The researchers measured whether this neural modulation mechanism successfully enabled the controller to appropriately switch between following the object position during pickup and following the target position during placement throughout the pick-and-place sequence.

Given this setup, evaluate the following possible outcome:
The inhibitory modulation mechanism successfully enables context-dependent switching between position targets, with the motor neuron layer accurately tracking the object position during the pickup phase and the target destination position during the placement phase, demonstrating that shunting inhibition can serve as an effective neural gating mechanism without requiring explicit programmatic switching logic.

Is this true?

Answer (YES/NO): YES